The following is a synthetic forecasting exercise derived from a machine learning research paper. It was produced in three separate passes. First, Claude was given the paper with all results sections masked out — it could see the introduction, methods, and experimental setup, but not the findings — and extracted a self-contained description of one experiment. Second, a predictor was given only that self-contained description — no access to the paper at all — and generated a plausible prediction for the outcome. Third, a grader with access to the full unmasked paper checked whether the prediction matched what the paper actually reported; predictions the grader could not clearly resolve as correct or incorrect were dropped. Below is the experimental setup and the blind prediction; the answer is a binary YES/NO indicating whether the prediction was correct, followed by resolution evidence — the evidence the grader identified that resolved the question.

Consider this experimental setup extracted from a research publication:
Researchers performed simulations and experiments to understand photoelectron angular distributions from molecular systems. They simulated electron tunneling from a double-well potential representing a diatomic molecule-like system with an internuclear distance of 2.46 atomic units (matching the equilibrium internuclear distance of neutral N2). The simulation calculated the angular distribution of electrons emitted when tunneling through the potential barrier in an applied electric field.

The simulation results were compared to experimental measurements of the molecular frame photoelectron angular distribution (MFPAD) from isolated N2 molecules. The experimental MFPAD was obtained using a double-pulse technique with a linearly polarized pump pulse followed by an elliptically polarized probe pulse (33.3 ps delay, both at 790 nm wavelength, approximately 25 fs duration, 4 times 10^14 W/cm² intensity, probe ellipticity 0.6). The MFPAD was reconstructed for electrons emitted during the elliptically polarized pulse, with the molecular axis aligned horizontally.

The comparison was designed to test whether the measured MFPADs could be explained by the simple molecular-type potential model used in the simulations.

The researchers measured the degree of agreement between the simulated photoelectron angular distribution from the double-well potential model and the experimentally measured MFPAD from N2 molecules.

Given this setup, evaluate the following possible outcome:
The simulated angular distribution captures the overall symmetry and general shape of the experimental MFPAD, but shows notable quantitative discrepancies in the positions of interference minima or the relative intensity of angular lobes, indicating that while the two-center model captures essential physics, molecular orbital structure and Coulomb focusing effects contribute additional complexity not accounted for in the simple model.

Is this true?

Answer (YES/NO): NO